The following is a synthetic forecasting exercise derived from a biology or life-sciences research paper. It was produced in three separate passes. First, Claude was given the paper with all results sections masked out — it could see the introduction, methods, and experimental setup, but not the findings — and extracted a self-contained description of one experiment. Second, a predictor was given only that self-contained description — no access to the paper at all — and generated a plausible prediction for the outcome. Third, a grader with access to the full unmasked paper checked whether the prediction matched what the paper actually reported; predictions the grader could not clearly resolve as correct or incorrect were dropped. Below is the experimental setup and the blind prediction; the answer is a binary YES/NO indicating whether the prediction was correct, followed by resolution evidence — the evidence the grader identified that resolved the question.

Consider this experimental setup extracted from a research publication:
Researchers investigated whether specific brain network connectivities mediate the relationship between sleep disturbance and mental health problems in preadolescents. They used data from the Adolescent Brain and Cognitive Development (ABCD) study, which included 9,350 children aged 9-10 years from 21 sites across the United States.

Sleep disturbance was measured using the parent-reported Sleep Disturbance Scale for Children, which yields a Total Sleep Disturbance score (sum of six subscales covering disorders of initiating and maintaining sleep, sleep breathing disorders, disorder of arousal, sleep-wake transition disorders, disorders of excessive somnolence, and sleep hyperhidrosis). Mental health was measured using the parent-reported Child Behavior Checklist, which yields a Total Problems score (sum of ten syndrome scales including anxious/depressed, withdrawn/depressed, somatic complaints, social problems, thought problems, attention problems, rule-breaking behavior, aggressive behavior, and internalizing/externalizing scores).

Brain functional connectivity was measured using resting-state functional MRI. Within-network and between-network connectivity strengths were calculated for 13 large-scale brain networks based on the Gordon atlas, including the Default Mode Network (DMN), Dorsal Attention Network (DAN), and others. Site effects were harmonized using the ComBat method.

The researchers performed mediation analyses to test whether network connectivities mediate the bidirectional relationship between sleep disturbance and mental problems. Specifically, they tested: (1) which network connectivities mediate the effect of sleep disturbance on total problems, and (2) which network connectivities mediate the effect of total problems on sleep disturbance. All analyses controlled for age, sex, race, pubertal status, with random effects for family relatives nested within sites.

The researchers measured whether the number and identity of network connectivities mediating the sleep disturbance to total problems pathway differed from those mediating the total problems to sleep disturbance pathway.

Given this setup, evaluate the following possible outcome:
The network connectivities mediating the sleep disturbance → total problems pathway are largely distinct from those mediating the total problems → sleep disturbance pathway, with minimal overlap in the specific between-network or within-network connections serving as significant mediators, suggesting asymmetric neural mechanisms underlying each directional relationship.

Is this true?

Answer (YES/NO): NO